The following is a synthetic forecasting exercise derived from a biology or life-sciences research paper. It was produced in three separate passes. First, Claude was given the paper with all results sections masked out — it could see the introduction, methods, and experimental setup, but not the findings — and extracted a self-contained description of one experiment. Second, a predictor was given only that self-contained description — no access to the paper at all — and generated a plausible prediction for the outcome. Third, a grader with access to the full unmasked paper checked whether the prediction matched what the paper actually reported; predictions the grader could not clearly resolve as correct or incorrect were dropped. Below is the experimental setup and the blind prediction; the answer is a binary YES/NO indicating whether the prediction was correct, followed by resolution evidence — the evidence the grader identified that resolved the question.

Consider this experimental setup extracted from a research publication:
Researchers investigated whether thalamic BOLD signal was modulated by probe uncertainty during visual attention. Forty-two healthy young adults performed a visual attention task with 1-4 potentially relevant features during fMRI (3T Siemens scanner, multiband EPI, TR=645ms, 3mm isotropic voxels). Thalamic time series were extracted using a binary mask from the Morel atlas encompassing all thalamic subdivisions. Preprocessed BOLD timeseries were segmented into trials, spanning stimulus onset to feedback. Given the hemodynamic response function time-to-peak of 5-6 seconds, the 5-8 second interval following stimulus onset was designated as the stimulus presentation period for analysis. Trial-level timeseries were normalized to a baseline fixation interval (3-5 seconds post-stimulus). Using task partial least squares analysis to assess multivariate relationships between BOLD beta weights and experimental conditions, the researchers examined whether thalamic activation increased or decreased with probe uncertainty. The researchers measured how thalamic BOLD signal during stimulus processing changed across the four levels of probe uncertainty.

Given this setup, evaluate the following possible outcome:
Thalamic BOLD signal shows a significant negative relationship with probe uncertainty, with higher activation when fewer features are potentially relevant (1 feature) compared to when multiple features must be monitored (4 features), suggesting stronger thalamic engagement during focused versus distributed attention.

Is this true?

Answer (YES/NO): NO